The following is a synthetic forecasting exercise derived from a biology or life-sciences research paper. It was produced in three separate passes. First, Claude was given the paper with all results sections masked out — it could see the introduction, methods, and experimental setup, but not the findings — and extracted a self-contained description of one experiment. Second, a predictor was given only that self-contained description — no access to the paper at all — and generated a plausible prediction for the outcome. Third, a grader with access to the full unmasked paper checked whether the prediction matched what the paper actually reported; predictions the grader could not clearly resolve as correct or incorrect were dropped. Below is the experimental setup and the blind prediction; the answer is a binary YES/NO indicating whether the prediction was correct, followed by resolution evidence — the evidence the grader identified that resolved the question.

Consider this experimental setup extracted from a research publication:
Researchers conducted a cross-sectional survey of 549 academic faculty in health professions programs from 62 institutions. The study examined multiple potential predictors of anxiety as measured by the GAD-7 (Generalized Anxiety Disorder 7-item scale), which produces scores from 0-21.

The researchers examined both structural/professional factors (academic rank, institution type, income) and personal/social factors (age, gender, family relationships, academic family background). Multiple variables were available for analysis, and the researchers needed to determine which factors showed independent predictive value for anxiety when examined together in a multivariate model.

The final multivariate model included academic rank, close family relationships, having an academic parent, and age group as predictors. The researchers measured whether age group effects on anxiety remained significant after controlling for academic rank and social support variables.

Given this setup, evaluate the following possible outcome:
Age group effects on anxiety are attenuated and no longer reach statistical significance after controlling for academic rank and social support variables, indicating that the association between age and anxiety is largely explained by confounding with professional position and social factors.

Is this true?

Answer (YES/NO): NO